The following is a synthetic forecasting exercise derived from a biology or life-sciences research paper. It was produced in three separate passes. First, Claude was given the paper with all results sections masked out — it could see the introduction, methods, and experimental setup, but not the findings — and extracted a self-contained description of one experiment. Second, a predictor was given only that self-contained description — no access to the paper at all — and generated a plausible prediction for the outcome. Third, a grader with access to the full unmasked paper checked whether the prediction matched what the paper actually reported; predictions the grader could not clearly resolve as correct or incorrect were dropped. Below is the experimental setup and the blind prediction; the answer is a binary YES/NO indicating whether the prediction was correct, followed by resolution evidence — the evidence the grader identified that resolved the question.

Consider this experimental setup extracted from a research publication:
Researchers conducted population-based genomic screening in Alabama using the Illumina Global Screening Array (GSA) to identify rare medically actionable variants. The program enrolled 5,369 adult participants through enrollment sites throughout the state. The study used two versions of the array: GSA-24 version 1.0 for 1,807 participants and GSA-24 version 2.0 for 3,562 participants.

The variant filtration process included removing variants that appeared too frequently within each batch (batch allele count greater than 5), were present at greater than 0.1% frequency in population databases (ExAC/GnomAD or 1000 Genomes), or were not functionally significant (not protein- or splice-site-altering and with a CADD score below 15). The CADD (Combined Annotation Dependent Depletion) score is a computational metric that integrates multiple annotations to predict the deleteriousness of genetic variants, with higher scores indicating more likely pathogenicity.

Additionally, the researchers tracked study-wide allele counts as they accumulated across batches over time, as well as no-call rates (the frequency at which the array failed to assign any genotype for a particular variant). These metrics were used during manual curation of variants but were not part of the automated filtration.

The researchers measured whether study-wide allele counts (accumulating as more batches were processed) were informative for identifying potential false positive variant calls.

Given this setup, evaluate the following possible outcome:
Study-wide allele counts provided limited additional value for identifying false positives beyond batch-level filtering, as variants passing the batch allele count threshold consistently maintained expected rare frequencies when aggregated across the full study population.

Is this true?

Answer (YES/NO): NO